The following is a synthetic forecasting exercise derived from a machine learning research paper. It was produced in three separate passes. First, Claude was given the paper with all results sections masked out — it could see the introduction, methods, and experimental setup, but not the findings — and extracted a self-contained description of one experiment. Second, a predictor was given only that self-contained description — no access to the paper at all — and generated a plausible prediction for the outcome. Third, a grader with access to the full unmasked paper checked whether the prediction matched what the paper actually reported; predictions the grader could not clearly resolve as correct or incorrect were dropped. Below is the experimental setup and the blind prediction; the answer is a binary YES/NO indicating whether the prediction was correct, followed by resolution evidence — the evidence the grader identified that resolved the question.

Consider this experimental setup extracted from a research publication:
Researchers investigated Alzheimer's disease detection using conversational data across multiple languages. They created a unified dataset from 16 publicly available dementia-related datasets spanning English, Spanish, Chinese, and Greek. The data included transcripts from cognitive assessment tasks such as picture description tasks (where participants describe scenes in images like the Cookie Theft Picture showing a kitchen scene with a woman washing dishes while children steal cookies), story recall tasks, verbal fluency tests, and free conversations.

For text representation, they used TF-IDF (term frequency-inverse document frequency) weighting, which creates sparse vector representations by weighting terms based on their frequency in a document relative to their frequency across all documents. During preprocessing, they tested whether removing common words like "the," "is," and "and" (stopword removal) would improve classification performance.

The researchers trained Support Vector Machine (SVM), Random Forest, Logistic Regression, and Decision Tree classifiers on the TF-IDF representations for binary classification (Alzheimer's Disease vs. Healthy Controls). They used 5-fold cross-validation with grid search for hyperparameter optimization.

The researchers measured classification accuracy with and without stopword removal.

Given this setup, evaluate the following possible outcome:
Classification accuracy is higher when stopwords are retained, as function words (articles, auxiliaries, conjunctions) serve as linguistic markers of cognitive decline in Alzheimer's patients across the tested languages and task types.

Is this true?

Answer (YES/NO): YES